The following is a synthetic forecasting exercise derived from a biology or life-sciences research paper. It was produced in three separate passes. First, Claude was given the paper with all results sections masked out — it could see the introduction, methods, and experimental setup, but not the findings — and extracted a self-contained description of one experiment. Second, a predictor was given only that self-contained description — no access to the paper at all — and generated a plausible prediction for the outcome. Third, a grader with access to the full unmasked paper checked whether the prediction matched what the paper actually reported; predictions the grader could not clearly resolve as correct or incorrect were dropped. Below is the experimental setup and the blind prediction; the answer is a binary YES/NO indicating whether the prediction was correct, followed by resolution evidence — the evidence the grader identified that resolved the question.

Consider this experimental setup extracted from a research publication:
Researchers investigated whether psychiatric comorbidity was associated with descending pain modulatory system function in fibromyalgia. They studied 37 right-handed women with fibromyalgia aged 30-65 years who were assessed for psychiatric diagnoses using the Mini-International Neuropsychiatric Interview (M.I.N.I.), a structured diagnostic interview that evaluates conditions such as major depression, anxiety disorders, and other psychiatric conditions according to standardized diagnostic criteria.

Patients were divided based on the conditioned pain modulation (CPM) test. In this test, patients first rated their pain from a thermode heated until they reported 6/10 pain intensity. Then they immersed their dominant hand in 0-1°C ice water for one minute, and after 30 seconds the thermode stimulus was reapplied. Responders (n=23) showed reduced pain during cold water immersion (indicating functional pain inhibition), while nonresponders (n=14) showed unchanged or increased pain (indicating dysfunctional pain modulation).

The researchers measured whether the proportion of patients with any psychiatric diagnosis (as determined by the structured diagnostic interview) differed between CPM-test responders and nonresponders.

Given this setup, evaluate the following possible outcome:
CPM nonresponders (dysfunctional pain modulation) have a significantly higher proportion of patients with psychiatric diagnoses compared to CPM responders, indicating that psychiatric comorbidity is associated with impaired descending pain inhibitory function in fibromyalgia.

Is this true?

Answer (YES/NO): YES